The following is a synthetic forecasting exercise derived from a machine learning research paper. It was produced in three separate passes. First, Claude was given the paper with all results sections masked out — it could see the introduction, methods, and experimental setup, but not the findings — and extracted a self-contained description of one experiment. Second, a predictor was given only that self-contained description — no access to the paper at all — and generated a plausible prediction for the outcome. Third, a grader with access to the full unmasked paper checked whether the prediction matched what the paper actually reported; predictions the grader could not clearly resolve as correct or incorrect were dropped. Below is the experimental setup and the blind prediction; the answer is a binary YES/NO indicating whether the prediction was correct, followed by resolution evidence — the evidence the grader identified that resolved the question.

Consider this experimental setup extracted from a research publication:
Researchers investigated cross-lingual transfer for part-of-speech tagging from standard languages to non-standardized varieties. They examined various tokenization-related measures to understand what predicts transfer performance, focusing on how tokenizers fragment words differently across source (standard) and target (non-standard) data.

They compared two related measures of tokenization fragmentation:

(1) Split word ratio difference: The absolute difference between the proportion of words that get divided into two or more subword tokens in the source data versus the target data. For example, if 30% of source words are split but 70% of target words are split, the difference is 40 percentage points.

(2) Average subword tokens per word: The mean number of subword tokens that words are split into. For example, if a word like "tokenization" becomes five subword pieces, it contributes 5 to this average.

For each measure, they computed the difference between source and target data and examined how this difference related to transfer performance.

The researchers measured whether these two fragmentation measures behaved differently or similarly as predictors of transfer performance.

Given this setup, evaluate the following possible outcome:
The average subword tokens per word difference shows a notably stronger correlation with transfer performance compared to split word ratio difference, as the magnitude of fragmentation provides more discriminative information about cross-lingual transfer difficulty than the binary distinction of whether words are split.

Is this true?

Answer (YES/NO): NO